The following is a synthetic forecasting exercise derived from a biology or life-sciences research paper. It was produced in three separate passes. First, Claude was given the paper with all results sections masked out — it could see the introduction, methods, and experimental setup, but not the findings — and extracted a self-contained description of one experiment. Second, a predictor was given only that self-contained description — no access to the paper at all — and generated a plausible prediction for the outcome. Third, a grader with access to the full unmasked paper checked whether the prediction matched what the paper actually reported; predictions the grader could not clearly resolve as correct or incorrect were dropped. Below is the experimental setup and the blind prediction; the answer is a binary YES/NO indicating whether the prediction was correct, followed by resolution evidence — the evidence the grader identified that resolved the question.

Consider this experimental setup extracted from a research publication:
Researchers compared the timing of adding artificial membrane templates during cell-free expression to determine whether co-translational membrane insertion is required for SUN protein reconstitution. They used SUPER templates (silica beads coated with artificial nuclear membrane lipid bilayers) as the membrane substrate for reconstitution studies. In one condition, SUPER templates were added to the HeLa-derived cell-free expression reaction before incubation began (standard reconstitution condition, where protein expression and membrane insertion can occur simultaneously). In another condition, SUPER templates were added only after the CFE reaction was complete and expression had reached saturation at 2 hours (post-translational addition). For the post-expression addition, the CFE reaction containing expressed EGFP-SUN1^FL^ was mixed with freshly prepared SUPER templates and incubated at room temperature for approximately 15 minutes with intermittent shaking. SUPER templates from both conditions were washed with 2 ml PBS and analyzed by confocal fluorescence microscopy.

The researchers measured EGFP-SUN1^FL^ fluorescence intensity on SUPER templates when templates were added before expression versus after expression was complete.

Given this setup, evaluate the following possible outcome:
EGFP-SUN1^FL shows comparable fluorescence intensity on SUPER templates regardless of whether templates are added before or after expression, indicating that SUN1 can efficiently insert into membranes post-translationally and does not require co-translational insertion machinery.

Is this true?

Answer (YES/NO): NO